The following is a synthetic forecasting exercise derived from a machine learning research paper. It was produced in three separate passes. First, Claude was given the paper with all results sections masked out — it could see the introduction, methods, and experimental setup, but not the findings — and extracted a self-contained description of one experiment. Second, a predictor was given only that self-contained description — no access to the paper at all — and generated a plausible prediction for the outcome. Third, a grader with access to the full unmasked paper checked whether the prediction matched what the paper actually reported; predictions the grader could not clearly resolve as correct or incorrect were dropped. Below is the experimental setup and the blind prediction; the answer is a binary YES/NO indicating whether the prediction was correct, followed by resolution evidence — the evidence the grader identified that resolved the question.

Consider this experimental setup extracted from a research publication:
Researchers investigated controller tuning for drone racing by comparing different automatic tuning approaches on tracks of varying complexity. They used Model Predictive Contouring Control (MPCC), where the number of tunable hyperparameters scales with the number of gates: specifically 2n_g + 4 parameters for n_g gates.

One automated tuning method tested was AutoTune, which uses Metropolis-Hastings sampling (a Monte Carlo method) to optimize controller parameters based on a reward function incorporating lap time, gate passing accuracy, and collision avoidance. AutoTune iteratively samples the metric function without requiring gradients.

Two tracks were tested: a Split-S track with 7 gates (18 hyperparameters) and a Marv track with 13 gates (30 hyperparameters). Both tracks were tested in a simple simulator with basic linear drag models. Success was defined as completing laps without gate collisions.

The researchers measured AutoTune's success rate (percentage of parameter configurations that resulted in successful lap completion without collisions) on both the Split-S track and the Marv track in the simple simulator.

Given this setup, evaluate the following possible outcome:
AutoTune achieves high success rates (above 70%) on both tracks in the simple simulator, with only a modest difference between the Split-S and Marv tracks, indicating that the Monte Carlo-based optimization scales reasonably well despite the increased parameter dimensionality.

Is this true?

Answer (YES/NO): NO